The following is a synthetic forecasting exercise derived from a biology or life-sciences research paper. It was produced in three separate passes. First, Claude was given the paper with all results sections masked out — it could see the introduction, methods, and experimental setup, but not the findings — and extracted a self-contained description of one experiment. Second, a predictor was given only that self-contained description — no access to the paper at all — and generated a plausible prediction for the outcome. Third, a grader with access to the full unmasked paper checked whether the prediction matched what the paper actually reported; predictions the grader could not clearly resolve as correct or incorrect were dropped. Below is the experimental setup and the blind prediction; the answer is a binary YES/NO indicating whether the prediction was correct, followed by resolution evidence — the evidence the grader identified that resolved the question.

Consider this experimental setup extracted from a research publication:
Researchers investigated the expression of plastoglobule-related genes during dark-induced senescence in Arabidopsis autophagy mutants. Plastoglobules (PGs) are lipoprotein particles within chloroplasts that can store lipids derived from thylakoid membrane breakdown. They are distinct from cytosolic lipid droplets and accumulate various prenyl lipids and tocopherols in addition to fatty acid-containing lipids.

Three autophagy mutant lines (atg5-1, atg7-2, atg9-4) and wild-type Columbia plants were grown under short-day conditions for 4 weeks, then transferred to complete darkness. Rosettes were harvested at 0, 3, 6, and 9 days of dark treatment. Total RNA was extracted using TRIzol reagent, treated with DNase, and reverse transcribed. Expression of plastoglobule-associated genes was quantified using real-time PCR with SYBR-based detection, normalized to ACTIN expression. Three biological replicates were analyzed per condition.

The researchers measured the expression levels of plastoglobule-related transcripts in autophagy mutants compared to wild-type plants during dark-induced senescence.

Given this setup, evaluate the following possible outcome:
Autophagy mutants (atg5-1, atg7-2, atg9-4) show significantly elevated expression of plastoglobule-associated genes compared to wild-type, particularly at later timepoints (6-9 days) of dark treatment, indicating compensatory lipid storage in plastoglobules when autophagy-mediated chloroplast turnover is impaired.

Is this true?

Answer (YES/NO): NO